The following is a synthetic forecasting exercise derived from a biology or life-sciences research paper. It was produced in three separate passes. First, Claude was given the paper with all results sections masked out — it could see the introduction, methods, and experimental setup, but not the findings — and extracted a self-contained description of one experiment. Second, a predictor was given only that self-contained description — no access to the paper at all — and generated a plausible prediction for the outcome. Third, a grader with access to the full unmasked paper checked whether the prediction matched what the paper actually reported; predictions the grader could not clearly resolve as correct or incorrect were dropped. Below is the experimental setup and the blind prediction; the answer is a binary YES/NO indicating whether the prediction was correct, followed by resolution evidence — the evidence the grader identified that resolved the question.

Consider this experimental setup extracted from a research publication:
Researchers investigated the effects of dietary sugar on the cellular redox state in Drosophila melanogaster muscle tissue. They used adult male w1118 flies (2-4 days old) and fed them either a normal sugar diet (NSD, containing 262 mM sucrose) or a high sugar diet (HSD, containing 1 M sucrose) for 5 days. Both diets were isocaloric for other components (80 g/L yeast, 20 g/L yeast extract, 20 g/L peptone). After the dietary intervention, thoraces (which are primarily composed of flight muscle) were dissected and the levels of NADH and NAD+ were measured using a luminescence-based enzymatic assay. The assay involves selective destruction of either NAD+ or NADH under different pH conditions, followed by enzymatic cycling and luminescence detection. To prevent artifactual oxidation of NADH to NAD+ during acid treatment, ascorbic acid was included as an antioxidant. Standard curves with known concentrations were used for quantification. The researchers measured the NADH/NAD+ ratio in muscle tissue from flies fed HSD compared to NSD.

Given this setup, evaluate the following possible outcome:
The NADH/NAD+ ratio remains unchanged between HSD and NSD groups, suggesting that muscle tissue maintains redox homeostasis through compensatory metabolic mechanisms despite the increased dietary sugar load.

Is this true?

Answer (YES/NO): NO